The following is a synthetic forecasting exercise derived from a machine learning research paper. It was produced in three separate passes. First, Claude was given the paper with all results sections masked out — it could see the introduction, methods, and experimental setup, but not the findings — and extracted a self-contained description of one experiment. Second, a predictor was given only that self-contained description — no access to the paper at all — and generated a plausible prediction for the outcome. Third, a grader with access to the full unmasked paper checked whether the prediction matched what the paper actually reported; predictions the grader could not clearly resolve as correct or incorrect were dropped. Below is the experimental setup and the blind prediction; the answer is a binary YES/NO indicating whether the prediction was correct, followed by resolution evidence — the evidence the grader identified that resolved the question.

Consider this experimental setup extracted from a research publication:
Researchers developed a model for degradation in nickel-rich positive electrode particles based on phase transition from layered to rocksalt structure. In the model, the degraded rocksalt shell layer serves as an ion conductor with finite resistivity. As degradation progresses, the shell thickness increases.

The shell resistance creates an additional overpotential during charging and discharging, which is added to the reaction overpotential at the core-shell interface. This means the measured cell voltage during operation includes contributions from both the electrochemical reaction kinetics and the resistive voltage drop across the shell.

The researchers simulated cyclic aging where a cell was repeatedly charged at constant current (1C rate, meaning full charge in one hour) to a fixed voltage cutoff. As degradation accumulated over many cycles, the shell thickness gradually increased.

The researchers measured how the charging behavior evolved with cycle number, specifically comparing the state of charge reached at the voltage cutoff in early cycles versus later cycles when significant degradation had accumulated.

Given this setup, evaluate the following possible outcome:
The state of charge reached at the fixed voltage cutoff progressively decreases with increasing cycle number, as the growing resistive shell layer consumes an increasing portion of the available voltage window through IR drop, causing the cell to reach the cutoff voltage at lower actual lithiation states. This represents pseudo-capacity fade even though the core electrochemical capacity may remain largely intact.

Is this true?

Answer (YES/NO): NO